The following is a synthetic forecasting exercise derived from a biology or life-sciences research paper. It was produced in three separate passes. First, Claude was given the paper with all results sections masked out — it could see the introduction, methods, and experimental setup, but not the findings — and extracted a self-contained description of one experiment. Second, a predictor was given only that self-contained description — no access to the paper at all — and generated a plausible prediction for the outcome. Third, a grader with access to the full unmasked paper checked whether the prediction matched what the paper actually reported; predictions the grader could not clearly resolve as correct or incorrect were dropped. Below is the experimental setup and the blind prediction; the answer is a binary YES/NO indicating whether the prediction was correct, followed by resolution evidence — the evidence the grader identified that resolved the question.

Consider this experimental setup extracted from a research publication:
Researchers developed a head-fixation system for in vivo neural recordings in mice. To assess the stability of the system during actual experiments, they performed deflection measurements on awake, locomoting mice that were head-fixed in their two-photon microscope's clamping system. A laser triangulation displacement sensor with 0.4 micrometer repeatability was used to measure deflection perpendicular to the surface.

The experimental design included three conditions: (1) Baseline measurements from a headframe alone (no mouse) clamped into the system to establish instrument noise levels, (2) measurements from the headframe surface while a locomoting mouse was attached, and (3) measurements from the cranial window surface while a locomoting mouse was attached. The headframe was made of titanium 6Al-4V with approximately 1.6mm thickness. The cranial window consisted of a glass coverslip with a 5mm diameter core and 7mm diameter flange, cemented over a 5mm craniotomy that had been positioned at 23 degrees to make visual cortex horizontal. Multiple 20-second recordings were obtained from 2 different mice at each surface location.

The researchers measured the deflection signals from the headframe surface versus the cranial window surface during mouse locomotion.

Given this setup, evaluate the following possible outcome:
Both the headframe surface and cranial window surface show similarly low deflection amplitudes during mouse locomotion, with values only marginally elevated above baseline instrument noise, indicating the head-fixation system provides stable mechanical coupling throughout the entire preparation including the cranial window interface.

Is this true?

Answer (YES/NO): NO